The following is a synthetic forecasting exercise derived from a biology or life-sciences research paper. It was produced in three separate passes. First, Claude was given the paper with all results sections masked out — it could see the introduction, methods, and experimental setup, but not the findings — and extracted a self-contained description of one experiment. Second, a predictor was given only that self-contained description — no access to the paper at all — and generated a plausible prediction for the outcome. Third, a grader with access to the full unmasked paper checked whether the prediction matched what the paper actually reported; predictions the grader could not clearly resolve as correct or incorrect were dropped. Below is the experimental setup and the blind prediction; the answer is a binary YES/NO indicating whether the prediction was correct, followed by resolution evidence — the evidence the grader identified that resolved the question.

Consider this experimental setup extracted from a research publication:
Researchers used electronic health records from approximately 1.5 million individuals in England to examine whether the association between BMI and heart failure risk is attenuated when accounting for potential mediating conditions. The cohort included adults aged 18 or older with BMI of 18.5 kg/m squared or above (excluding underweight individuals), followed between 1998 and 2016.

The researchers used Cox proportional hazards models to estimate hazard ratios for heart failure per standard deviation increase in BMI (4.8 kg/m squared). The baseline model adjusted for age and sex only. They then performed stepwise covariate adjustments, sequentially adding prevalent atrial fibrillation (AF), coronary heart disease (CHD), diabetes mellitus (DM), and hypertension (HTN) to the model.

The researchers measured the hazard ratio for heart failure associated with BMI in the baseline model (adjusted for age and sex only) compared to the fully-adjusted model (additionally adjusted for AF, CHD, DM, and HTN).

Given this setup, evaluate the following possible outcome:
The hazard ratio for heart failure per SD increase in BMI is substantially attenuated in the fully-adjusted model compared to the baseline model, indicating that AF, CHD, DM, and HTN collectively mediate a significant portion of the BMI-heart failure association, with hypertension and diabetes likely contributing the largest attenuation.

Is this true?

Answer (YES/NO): NO